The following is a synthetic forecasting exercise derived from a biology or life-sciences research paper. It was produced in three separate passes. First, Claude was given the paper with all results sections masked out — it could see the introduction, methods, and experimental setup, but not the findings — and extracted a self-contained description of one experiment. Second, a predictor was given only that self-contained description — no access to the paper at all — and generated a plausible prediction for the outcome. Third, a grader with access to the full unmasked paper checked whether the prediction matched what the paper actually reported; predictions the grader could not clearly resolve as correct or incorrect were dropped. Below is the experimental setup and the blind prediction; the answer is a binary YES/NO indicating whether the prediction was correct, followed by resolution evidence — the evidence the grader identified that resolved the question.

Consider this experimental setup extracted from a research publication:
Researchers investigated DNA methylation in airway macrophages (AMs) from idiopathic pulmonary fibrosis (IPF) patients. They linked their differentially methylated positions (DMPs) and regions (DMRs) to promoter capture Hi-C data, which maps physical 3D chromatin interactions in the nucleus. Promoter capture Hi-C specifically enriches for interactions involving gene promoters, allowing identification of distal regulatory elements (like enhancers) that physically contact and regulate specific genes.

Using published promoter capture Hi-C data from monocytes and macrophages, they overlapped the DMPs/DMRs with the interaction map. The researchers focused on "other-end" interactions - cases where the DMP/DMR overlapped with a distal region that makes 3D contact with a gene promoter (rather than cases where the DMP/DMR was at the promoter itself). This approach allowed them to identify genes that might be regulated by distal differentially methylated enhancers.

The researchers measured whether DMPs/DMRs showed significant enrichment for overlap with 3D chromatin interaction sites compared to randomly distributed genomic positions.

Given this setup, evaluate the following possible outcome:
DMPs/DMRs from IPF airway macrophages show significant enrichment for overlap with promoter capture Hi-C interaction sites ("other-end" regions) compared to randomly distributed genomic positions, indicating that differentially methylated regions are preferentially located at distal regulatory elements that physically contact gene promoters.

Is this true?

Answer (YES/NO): YES